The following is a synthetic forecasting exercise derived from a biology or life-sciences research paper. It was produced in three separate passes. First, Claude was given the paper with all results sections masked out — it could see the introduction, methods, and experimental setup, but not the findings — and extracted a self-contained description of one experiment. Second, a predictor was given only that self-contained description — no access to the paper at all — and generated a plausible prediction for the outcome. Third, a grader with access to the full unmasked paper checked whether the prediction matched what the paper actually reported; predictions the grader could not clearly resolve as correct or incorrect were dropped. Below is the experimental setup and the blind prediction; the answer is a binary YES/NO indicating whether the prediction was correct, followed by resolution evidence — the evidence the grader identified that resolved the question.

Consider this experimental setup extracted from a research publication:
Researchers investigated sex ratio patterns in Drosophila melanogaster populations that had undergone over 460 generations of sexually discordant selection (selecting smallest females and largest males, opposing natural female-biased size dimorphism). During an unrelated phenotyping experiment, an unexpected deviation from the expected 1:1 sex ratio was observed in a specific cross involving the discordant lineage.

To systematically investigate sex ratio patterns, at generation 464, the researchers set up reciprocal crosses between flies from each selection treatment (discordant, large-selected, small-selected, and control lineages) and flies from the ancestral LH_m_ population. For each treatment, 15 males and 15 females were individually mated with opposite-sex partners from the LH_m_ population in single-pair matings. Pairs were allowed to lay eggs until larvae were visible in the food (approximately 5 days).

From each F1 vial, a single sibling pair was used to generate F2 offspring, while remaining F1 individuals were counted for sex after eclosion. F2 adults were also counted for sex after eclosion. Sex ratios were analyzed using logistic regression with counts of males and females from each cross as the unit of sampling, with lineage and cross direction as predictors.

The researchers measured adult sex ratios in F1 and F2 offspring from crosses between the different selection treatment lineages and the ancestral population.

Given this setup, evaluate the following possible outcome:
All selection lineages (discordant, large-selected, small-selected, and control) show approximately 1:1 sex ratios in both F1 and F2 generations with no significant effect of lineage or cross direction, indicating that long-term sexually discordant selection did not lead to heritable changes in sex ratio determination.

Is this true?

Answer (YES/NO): NO